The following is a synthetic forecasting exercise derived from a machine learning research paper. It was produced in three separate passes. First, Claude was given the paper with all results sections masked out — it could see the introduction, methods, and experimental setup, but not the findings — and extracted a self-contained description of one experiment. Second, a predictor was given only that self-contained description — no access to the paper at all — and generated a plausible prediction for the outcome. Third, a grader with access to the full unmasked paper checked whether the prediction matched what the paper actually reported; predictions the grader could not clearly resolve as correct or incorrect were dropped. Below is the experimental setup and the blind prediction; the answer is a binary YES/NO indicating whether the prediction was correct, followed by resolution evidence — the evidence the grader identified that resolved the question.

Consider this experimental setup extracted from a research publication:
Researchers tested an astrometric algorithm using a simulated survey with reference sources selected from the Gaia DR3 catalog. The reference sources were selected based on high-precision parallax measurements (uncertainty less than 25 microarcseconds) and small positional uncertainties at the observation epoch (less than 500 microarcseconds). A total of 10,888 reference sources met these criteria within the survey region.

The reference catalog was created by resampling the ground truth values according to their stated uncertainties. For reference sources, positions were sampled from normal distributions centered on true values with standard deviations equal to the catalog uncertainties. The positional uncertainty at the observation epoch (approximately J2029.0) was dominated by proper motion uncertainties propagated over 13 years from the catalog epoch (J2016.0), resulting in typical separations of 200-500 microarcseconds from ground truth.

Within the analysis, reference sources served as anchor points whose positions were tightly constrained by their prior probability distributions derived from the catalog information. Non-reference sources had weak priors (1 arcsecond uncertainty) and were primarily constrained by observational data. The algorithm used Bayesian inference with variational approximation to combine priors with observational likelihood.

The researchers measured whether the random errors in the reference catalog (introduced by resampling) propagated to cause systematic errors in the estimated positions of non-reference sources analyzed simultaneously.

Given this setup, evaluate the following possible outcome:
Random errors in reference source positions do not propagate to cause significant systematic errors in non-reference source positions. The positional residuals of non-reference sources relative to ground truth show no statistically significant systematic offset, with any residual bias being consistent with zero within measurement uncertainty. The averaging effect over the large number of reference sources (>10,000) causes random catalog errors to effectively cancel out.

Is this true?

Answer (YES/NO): YES